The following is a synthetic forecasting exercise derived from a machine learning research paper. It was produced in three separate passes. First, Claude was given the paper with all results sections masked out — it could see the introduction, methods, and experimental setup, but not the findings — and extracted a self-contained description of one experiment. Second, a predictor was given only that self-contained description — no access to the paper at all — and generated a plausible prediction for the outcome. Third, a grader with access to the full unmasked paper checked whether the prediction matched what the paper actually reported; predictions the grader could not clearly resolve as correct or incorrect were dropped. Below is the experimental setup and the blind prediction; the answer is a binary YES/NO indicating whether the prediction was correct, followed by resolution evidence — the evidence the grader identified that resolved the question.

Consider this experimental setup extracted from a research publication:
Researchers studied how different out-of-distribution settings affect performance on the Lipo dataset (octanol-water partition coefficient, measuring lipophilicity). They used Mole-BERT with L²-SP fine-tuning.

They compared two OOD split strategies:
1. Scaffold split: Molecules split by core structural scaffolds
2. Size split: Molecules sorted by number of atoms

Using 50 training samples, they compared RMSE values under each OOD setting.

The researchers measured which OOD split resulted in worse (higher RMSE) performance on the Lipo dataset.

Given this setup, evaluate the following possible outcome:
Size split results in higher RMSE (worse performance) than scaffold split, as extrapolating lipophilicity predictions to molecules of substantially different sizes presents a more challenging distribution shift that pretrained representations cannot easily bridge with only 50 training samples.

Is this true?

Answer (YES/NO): YES